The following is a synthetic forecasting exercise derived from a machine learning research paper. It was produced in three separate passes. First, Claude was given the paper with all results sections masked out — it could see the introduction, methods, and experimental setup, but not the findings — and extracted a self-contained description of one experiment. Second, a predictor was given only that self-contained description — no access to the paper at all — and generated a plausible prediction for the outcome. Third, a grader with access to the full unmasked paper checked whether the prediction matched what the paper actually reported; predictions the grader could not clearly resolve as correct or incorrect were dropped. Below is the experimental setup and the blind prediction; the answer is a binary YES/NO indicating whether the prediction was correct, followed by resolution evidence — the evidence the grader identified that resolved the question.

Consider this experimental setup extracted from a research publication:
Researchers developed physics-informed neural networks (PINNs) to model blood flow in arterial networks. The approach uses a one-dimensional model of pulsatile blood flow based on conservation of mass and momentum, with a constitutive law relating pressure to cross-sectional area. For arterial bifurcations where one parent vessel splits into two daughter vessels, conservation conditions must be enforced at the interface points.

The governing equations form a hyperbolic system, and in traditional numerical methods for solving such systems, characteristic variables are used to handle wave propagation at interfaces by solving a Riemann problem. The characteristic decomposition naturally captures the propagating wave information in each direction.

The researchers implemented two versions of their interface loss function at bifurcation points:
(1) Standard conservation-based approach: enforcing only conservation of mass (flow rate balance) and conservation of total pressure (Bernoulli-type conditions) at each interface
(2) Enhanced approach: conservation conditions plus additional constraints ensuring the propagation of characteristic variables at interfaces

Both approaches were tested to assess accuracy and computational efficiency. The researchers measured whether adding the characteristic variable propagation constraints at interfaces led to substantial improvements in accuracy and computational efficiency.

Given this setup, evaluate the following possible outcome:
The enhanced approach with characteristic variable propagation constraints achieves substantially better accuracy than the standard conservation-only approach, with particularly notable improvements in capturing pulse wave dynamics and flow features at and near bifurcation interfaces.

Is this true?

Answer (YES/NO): NO